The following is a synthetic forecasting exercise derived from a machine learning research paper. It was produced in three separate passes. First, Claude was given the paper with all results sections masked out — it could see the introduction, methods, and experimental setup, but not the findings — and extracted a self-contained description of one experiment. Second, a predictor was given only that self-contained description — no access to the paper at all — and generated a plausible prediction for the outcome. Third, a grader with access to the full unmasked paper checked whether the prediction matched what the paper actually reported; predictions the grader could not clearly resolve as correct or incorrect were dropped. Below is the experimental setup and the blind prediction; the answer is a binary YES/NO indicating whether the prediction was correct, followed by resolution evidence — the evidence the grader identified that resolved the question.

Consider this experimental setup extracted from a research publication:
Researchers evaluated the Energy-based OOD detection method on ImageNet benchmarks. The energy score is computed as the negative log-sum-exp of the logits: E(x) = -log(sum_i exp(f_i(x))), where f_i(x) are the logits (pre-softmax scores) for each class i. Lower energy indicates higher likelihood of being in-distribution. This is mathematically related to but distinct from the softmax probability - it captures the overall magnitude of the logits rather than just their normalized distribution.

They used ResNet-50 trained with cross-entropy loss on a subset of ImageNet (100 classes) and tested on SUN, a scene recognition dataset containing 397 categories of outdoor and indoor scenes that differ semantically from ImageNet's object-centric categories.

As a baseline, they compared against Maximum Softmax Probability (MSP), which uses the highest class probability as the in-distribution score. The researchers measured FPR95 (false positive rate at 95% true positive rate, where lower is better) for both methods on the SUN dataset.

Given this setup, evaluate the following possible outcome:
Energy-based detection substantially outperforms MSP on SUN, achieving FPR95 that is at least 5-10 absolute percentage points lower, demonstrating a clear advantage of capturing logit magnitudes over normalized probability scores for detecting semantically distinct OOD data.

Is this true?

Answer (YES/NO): YES